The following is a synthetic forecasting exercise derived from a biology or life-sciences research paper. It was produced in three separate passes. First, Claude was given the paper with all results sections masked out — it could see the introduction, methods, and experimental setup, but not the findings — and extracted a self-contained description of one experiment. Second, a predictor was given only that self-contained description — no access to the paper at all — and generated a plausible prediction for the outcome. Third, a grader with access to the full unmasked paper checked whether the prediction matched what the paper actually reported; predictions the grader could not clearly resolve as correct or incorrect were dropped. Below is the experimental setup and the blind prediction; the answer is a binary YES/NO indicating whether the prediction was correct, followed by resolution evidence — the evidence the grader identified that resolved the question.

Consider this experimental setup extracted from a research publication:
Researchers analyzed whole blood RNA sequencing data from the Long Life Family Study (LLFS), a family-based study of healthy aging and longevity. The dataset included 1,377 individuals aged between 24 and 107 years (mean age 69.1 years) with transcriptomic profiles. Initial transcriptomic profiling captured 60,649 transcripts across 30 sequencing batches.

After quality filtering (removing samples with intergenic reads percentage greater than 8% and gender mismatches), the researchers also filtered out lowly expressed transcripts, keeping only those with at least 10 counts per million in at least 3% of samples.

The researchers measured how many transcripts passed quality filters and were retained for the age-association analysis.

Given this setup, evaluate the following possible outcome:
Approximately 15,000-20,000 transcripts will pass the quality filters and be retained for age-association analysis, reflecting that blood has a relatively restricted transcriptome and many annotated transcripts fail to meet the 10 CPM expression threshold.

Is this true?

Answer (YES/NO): NO